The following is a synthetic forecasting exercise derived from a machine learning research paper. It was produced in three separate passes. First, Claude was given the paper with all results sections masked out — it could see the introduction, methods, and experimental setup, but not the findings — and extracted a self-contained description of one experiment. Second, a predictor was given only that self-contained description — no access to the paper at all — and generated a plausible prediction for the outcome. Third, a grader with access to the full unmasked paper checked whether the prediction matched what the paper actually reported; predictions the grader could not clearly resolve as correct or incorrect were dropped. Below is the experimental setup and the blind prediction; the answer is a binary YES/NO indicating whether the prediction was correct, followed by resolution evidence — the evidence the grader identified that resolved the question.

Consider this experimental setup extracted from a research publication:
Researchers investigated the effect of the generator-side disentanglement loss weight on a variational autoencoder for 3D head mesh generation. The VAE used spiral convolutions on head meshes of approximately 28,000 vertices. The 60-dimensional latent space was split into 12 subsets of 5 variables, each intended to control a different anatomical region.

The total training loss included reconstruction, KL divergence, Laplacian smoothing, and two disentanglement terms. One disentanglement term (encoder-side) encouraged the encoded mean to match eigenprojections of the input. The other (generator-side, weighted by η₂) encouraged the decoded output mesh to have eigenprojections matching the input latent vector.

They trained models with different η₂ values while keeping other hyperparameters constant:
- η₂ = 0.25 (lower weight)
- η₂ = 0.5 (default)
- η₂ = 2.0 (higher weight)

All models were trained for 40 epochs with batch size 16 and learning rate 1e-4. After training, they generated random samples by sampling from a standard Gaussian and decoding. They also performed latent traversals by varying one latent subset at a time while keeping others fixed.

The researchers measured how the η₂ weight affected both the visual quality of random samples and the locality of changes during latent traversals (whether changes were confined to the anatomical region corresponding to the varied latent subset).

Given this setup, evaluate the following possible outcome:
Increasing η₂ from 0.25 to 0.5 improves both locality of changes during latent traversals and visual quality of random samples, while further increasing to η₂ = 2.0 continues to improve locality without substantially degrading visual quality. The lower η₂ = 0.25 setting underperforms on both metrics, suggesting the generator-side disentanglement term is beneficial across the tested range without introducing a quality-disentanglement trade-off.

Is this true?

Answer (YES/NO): NO